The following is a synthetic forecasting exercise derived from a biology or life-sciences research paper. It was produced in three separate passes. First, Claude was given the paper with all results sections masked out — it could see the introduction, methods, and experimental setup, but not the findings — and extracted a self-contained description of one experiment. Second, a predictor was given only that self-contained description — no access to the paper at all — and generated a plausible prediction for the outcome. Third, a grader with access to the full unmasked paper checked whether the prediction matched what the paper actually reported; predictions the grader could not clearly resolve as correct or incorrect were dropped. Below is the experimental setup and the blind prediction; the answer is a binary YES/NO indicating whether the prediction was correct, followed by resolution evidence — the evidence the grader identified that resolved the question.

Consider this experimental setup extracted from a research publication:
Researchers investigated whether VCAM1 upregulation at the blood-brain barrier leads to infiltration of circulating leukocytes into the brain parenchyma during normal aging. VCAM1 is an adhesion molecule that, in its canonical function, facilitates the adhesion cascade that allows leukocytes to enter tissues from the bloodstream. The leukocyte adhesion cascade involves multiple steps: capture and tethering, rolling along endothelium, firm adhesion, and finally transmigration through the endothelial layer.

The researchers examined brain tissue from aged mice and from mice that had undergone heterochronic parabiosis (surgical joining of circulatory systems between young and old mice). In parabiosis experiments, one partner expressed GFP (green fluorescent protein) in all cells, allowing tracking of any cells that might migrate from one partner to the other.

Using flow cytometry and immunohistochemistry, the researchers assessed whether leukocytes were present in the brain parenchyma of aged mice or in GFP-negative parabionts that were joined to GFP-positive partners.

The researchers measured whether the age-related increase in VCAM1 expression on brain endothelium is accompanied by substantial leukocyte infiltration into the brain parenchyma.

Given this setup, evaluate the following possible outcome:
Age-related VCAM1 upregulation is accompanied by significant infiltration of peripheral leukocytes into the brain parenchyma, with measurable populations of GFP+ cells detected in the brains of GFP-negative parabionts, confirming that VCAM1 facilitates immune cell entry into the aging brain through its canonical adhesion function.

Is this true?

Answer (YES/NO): NO